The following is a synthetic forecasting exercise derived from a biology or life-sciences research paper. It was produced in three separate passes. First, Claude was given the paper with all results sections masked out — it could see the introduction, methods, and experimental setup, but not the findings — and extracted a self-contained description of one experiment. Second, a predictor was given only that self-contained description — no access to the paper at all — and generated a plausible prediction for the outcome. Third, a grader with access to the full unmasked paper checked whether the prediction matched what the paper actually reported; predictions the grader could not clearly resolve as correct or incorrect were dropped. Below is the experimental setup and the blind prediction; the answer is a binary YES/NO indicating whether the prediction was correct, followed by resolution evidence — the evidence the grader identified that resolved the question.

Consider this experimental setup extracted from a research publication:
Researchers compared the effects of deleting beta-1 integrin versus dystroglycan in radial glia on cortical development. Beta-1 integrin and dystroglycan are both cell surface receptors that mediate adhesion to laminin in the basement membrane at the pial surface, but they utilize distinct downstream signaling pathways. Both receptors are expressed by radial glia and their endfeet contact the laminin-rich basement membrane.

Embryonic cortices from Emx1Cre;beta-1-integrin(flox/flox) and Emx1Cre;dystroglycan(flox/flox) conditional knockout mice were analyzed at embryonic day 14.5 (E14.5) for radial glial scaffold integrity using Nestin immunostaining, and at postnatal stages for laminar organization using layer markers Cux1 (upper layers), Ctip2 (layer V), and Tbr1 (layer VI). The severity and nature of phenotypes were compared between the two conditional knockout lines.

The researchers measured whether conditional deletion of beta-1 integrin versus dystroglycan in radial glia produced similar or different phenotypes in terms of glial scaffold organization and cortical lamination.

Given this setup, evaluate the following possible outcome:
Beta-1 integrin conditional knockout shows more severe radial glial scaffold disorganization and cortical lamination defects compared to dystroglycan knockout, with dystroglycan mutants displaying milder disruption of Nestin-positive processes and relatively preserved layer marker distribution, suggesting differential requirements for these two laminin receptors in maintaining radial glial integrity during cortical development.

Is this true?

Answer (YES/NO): NO